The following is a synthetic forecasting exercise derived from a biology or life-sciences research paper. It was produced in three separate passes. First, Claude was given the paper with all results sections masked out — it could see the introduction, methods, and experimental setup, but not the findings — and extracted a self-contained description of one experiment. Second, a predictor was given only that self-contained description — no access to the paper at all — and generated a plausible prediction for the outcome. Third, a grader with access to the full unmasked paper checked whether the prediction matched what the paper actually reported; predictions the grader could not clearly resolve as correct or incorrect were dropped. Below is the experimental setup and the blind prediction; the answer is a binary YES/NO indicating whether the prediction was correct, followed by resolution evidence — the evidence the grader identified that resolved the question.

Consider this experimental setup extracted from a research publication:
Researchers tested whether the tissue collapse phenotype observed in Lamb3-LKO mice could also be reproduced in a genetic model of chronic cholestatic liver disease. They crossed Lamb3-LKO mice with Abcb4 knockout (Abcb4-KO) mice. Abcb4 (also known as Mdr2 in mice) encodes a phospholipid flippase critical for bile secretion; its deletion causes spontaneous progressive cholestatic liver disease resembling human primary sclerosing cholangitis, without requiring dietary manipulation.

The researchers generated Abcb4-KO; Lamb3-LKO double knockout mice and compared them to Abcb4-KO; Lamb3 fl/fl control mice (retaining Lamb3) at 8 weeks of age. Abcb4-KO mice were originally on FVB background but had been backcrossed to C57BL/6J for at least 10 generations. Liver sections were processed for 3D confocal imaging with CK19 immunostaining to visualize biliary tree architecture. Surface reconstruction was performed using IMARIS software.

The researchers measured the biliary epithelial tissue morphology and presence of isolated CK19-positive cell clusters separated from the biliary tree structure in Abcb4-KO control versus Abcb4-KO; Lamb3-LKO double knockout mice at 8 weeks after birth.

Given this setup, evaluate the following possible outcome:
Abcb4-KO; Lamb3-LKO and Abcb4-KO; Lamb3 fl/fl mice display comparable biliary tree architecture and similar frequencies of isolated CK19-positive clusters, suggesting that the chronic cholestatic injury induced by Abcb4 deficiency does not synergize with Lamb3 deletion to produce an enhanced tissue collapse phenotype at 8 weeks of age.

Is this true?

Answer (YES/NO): NO